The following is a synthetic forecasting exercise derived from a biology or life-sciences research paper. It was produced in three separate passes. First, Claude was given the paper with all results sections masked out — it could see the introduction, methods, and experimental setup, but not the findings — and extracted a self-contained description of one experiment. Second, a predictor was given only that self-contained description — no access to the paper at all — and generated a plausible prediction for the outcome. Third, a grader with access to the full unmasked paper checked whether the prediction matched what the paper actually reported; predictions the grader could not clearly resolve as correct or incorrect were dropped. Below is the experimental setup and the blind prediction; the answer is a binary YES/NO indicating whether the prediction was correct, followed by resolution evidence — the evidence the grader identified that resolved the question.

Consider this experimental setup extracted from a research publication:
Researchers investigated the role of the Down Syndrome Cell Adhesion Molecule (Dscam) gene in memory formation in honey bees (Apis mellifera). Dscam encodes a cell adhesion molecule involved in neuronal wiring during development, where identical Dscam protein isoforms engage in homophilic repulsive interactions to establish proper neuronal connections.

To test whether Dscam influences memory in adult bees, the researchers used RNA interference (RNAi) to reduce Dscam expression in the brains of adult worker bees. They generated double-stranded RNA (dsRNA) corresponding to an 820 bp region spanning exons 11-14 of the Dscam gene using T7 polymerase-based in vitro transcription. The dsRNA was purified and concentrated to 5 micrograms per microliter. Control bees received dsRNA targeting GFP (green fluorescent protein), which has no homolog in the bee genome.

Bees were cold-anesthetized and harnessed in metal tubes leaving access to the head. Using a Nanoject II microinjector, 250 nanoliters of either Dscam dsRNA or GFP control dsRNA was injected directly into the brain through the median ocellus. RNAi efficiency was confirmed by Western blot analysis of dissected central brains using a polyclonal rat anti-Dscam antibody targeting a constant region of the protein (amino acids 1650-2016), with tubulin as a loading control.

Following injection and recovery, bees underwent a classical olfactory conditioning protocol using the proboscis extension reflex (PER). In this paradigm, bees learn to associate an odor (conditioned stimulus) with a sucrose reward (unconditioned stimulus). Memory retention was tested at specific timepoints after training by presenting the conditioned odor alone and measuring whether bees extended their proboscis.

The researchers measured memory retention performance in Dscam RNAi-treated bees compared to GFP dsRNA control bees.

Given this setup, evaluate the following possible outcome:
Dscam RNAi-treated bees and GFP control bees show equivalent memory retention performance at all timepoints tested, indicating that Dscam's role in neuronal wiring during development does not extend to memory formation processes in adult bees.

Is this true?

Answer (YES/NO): NO